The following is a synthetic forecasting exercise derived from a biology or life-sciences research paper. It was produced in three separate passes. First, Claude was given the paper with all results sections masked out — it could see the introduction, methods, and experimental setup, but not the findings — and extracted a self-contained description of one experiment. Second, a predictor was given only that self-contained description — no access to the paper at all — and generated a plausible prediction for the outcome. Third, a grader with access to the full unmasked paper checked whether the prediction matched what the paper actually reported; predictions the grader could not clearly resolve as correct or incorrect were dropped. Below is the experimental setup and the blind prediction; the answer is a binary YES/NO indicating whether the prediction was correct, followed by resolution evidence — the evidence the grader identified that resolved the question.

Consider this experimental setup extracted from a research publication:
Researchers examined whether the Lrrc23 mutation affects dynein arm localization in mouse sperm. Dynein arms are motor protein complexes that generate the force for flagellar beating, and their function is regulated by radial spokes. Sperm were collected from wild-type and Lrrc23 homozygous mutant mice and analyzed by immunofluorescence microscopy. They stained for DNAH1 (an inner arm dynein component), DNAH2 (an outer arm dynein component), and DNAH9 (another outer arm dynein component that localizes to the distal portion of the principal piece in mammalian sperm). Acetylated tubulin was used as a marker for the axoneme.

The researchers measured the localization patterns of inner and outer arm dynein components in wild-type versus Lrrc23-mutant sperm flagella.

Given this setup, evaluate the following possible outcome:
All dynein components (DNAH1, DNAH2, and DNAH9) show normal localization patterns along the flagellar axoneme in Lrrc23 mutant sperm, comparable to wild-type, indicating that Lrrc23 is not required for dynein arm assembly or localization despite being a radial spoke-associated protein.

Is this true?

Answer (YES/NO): YES